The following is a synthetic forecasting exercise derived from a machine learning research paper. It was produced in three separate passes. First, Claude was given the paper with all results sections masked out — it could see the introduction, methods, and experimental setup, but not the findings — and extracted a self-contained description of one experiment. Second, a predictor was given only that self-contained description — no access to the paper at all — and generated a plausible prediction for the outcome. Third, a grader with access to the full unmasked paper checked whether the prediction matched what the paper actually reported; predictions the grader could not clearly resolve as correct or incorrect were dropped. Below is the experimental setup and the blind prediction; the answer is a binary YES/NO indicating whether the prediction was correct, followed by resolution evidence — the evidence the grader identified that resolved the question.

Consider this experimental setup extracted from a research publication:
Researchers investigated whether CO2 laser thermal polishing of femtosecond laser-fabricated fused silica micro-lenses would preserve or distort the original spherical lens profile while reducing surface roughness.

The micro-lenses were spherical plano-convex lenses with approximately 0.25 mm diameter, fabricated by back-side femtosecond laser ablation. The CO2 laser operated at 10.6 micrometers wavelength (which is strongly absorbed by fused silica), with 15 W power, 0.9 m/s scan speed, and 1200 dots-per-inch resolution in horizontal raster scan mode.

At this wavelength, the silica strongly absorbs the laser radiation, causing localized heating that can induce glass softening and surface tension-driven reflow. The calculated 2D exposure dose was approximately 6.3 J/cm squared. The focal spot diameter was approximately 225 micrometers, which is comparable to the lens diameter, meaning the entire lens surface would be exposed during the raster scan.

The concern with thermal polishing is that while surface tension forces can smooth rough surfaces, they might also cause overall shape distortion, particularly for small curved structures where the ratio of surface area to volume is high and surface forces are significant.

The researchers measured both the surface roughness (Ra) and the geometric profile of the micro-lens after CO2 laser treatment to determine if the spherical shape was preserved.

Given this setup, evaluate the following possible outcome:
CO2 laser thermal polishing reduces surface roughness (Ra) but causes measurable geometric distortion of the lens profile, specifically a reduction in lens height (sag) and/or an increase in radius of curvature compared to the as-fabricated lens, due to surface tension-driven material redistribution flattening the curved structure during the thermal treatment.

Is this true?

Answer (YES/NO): NO